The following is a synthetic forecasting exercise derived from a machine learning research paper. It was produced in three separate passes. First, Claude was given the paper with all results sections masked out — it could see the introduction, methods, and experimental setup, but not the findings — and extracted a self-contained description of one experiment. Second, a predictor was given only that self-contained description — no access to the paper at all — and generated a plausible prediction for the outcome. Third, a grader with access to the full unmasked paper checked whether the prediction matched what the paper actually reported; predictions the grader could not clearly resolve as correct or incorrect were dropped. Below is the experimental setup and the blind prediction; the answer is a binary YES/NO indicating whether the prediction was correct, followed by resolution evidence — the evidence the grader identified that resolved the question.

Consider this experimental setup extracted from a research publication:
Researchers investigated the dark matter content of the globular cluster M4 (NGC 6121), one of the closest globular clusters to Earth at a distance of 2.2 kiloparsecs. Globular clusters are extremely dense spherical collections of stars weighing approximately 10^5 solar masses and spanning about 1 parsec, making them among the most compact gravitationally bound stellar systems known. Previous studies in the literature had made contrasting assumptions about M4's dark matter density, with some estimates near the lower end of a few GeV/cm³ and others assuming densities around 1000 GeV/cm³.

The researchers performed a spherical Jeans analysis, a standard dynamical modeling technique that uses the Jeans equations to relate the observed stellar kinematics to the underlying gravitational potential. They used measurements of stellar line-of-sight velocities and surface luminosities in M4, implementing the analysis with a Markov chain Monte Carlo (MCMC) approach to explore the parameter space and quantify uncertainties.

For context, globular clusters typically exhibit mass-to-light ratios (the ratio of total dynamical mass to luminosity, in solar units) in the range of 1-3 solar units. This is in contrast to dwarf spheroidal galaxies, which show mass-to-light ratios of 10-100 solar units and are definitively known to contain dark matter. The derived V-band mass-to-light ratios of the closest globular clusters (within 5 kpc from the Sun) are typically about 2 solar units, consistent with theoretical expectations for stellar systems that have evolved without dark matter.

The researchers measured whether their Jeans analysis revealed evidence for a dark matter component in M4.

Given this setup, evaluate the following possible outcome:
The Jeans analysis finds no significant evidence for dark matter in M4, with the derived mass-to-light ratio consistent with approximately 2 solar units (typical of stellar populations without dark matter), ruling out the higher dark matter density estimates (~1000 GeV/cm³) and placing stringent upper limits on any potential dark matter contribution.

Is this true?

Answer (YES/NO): NO